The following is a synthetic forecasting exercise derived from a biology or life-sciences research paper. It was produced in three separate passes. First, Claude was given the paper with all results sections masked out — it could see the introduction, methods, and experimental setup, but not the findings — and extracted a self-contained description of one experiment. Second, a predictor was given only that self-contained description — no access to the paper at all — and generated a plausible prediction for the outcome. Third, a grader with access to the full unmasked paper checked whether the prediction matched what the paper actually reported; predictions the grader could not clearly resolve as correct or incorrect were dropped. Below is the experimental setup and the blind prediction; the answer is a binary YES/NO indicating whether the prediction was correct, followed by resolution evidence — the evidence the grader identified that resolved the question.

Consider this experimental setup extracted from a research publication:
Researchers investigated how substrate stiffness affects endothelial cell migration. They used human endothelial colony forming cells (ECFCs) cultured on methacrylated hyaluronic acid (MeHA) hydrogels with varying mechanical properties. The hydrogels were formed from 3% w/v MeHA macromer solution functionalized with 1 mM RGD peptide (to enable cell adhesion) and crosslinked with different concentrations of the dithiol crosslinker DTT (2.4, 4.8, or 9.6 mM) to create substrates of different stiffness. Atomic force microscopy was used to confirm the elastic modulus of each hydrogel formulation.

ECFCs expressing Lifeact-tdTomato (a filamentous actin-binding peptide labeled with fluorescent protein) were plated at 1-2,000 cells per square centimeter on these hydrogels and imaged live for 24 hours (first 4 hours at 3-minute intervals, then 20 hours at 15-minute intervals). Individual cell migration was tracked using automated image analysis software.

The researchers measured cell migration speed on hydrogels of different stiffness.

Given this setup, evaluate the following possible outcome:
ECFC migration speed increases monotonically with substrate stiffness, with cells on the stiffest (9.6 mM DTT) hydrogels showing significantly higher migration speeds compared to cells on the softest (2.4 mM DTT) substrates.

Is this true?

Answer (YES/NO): NO